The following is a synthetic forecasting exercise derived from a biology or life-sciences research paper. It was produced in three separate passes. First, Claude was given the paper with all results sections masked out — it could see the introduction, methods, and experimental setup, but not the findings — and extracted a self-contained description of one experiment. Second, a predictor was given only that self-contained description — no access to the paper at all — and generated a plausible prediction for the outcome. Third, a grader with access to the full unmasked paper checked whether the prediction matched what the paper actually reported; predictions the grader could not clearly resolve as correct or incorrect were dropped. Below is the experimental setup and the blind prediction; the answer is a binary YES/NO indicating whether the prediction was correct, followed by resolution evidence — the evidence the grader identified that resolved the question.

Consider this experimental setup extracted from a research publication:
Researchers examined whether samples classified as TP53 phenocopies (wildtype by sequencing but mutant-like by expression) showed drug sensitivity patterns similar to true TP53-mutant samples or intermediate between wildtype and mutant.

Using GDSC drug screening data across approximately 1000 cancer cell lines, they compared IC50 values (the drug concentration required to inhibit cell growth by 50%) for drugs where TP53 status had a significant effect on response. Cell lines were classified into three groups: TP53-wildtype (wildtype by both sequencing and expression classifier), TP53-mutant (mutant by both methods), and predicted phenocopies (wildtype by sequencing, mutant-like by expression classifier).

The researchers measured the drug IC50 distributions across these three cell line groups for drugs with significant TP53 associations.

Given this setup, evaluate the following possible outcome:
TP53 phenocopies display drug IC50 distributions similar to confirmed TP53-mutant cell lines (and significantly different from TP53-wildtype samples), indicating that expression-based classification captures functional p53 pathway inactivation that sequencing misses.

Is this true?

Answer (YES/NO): YES